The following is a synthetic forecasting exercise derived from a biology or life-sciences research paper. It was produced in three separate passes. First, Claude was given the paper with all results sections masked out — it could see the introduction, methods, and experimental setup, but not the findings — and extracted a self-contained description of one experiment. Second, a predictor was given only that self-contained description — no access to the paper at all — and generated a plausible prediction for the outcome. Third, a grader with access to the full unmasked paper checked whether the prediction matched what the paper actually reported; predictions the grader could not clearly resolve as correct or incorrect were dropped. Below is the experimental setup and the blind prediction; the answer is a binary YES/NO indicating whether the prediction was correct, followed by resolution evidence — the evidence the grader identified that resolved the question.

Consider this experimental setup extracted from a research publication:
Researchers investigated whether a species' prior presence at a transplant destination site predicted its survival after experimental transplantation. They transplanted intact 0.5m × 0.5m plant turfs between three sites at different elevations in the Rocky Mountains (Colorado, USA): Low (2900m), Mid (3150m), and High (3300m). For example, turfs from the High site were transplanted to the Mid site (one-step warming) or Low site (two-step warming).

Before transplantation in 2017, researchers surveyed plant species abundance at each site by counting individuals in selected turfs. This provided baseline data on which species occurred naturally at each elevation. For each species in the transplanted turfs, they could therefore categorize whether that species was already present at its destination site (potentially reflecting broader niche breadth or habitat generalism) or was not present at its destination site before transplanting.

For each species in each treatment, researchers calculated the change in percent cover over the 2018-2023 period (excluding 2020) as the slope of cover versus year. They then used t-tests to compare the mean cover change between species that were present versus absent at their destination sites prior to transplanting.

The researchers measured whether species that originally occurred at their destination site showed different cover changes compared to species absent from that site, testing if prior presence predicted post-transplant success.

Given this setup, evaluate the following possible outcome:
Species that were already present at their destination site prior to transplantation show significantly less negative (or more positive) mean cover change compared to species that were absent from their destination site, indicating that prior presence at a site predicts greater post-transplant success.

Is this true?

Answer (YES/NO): NO